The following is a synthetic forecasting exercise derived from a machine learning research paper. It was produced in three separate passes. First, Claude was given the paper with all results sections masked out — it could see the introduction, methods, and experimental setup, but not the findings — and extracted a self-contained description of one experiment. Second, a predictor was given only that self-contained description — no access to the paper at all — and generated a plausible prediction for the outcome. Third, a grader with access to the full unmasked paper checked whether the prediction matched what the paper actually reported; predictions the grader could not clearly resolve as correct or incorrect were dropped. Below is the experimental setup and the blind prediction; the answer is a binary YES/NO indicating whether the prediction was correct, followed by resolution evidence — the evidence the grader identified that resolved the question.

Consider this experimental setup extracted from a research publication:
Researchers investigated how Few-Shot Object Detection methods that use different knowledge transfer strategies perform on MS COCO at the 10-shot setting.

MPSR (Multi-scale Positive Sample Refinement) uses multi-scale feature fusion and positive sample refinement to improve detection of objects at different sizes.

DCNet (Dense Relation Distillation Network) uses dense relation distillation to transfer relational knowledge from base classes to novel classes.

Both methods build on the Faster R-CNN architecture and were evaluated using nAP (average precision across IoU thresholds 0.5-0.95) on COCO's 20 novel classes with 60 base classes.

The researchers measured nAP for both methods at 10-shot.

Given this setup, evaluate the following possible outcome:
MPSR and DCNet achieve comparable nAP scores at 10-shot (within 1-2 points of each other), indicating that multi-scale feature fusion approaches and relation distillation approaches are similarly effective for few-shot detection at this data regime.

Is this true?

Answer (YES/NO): NO